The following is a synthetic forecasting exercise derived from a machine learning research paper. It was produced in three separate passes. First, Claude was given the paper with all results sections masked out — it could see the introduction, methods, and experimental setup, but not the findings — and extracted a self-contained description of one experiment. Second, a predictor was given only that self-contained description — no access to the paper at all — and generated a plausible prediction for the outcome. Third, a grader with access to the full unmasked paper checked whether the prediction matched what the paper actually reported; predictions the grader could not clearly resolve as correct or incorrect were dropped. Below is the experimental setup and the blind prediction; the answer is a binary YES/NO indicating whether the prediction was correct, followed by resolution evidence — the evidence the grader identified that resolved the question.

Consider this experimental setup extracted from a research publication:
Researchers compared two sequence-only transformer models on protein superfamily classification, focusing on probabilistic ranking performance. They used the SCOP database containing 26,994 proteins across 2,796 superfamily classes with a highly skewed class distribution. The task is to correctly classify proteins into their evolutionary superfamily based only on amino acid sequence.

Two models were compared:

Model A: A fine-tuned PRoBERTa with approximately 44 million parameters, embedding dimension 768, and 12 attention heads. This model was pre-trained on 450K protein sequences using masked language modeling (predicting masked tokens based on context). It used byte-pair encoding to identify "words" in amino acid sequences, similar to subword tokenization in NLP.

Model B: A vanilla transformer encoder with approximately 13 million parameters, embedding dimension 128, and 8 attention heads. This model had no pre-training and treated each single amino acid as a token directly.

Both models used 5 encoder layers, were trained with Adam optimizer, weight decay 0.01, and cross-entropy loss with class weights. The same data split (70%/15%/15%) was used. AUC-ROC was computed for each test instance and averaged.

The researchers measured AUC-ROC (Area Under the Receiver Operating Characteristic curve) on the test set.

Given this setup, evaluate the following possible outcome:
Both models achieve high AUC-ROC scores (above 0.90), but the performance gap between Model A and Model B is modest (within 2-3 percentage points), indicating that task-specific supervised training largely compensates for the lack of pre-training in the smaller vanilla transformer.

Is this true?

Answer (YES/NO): YES